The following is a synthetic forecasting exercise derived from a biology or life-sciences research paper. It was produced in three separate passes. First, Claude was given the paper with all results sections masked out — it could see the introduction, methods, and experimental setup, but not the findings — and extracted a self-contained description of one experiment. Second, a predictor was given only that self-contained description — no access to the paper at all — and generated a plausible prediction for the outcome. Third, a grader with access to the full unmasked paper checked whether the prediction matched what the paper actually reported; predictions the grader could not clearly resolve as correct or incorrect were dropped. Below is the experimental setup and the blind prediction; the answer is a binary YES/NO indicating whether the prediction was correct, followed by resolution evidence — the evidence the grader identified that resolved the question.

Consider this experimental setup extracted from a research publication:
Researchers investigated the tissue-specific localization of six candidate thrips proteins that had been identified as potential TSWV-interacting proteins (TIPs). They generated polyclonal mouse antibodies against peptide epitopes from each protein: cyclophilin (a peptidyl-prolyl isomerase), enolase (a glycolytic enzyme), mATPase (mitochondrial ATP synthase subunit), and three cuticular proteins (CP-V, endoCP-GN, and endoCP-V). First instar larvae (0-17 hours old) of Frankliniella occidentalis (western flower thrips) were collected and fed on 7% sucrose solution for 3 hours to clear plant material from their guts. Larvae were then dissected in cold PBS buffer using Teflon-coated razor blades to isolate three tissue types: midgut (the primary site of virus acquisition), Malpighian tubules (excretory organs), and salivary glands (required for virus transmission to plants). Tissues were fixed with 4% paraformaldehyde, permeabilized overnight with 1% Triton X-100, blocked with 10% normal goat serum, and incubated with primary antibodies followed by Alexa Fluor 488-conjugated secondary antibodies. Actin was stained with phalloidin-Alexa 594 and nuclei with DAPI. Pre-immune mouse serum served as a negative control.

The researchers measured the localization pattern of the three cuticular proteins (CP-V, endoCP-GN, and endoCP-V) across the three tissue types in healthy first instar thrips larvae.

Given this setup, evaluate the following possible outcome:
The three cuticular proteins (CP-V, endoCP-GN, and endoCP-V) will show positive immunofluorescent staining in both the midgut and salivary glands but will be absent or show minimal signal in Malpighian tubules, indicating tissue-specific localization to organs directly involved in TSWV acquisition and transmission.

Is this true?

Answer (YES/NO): NO